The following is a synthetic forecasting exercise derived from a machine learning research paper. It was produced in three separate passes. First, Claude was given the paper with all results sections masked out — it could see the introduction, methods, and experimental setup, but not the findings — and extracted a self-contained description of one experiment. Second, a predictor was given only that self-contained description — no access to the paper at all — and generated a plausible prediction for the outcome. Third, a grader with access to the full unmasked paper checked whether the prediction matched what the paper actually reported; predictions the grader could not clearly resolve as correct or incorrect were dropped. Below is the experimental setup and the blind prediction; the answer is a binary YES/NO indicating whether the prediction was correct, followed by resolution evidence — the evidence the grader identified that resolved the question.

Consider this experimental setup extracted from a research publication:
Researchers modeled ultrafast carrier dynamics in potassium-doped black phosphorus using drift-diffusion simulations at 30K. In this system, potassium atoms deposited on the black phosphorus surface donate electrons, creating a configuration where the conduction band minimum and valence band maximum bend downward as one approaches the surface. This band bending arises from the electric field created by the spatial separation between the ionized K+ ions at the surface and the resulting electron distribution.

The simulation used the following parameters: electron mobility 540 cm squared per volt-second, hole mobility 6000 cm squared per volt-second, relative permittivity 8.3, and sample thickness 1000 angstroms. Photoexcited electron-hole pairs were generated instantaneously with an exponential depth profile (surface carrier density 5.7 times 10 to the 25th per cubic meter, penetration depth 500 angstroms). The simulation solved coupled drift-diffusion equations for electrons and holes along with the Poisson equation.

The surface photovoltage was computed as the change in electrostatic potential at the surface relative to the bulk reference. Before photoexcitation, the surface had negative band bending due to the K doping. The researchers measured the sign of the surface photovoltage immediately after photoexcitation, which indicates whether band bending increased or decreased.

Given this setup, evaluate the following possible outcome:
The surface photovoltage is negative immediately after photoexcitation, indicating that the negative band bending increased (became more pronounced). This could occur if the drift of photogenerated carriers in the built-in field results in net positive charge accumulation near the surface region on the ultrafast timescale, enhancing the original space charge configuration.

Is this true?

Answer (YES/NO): NO